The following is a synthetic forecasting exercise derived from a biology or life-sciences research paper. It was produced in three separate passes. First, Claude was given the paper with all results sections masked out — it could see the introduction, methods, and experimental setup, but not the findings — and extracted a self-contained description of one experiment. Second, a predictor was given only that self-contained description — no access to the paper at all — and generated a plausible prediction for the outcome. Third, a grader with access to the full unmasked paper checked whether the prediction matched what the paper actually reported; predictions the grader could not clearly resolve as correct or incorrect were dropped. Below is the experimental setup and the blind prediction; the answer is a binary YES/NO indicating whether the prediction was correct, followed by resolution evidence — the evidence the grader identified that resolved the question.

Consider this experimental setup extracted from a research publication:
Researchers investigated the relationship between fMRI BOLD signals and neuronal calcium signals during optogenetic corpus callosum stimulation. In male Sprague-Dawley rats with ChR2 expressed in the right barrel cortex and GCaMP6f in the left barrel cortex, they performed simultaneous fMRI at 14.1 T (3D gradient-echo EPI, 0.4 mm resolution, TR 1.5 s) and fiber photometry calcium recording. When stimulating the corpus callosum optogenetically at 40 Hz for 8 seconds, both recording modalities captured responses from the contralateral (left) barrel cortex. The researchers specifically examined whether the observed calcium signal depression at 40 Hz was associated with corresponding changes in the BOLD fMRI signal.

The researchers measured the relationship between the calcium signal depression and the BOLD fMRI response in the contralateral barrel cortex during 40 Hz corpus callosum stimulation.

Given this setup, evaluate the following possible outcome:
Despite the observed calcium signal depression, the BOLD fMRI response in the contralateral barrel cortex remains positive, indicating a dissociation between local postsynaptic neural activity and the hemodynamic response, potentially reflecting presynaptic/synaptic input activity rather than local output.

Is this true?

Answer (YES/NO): NO